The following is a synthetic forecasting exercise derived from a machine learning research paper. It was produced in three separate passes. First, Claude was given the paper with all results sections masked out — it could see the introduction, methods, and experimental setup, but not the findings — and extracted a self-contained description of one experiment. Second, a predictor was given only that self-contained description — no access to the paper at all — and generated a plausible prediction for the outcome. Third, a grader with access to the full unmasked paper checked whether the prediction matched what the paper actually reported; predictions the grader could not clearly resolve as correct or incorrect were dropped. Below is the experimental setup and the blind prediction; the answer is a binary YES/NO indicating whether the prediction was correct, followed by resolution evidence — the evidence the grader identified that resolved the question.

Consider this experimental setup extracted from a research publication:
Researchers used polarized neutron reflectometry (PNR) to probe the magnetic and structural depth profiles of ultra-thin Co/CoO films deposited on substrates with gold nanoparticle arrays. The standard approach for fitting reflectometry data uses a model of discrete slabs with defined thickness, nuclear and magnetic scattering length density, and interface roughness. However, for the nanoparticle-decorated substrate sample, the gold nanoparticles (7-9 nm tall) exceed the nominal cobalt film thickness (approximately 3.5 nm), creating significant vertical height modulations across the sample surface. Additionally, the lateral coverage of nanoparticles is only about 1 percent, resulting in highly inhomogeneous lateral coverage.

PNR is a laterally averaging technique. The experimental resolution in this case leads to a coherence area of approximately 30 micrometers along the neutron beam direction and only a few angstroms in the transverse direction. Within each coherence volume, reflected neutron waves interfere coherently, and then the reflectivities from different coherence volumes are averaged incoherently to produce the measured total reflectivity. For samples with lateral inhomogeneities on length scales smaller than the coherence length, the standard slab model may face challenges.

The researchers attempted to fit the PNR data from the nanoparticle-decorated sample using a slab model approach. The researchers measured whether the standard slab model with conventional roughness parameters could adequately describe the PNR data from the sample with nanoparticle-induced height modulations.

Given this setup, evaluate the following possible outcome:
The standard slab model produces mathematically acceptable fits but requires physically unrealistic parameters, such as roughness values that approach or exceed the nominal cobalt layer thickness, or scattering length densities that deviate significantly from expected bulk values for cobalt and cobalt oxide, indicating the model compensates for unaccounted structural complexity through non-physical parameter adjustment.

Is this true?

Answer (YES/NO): YES